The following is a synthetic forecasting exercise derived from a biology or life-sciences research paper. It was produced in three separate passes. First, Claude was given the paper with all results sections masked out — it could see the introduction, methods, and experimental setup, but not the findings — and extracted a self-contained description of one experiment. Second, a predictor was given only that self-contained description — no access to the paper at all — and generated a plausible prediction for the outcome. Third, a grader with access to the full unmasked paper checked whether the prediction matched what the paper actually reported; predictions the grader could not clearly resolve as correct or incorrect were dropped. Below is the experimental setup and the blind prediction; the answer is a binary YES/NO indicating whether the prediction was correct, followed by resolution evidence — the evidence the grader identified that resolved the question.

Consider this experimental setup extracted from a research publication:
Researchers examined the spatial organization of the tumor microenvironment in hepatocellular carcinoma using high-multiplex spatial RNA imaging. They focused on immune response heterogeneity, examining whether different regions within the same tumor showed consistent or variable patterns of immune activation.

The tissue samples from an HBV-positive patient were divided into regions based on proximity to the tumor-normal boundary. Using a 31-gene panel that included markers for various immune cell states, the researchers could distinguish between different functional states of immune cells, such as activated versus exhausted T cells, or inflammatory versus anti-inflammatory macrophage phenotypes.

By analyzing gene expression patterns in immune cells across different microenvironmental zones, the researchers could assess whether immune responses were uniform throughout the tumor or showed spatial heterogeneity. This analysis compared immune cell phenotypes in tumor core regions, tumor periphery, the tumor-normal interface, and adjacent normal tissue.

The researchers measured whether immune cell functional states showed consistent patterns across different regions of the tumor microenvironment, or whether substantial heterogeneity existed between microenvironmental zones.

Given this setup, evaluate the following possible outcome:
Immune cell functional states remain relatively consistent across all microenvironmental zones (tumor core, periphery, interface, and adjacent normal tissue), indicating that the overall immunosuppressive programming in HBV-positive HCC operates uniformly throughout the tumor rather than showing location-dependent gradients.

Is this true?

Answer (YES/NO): NO